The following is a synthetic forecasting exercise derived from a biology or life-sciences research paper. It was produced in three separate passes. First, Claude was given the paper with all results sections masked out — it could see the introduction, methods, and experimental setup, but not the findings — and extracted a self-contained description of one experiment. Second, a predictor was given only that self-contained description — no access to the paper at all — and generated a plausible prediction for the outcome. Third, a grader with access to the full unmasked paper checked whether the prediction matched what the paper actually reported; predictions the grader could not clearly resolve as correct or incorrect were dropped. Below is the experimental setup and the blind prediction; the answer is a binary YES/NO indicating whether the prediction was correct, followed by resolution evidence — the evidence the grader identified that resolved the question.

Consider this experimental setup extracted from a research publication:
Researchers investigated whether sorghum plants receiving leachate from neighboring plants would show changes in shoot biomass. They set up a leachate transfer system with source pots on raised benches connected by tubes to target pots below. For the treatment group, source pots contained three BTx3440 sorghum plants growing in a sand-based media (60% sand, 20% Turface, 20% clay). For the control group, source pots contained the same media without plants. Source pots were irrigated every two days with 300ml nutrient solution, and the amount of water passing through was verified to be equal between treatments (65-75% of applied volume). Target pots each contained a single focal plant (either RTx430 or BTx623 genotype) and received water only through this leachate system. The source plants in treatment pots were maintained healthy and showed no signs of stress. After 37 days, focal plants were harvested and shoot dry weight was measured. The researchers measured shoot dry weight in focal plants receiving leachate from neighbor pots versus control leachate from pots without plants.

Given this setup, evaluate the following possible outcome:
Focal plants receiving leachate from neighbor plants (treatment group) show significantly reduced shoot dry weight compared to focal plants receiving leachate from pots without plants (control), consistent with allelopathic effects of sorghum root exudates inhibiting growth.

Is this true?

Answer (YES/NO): YES